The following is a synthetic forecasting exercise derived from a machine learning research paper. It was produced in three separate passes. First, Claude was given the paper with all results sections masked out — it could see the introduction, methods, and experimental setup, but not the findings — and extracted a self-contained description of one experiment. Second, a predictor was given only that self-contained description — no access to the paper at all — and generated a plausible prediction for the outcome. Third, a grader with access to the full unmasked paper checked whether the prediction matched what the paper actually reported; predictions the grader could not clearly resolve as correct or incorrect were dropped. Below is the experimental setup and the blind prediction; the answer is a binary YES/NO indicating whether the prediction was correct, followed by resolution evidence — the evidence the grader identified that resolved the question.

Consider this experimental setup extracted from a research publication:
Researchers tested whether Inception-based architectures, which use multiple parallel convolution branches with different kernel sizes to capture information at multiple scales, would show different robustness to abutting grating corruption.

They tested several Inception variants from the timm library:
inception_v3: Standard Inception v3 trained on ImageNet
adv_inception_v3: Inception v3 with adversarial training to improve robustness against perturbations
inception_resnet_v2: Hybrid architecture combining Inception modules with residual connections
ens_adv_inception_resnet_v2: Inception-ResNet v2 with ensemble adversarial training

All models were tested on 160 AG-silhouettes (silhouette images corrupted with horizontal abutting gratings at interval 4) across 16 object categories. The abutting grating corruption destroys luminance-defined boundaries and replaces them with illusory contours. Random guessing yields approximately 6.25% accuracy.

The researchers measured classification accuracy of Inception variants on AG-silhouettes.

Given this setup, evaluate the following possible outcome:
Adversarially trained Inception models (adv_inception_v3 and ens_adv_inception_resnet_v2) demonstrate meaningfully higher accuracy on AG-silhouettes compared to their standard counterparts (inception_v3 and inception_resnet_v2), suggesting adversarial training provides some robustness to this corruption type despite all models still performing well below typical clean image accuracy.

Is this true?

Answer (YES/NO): NO